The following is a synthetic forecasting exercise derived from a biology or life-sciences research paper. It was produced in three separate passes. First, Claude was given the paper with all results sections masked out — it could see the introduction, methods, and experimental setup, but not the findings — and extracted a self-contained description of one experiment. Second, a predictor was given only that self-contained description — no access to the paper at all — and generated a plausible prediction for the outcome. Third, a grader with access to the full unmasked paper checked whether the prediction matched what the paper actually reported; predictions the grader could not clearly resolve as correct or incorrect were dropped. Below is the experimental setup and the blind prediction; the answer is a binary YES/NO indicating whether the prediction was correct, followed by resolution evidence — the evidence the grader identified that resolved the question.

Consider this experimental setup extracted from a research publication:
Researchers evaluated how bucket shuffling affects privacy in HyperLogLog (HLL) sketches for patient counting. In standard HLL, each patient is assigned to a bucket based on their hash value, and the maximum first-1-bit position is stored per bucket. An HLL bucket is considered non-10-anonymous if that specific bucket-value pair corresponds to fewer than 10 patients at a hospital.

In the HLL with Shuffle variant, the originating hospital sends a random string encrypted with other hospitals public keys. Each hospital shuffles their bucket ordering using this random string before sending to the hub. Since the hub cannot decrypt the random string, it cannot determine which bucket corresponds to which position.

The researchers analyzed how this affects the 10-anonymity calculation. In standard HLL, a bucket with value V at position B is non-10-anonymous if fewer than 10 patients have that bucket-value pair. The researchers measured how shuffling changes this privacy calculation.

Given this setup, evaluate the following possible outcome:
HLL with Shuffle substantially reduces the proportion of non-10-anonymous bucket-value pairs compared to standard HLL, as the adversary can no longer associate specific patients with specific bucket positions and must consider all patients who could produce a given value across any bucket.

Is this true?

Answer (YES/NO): YES